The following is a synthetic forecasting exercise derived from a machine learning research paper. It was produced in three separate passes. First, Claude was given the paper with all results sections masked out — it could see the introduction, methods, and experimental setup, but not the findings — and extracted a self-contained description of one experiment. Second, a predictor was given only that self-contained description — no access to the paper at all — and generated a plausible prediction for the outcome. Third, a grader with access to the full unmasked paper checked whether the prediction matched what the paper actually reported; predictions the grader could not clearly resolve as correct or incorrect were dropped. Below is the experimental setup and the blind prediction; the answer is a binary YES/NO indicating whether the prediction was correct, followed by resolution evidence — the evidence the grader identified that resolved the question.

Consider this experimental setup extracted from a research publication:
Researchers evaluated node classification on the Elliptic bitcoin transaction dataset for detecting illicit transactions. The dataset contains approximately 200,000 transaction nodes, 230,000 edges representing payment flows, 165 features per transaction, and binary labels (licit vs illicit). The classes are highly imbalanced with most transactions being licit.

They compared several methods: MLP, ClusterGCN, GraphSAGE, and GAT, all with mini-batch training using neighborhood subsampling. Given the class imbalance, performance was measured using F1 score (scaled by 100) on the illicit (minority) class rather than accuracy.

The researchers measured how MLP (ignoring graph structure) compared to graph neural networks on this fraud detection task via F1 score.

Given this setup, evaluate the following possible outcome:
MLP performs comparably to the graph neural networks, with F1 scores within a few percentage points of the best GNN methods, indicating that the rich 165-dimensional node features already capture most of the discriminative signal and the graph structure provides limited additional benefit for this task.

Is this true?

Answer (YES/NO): YES